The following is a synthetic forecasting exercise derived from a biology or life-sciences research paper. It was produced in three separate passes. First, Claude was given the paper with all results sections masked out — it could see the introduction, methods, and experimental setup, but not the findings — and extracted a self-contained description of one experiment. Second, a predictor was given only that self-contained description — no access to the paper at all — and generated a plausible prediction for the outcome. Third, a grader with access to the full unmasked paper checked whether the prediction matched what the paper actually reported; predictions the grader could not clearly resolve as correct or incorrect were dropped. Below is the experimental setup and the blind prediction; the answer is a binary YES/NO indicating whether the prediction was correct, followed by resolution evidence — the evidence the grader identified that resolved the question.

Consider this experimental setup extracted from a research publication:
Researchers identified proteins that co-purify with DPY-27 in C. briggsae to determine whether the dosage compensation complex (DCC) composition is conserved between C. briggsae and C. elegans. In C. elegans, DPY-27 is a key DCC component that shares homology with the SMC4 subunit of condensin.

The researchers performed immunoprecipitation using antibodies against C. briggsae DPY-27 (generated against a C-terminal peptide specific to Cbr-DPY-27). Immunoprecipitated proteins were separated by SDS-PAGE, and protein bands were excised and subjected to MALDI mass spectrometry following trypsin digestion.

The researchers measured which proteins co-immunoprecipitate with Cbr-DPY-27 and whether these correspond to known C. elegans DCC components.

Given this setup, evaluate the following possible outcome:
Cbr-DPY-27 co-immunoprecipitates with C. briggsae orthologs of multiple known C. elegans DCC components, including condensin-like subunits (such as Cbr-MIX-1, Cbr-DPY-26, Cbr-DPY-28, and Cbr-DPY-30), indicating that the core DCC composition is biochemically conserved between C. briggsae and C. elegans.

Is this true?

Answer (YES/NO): NO